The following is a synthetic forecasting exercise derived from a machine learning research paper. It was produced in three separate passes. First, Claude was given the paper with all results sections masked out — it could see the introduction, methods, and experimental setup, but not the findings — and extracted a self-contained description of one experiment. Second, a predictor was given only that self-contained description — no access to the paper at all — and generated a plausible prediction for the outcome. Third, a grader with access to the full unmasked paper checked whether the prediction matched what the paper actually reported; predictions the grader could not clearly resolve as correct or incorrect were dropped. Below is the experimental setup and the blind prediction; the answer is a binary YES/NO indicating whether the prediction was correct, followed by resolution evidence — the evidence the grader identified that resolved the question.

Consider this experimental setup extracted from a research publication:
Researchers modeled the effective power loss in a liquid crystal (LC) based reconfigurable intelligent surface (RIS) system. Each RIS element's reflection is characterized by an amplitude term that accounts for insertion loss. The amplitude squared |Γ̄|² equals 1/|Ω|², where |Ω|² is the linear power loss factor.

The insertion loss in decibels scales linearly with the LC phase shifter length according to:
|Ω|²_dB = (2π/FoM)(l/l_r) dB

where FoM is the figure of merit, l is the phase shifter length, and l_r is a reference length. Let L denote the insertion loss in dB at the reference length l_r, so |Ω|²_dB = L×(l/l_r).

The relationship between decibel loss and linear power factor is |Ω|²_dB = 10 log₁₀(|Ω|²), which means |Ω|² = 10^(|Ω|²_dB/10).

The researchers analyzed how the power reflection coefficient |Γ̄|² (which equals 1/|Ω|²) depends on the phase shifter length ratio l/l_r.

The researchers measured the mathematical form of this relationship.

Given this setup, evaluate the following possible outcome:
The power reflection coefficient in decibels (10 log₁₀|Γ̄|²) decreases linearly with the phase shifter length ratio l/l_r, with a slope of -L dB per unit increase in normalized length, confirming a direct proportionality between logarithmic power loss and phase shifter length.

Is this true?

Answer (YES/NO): YES